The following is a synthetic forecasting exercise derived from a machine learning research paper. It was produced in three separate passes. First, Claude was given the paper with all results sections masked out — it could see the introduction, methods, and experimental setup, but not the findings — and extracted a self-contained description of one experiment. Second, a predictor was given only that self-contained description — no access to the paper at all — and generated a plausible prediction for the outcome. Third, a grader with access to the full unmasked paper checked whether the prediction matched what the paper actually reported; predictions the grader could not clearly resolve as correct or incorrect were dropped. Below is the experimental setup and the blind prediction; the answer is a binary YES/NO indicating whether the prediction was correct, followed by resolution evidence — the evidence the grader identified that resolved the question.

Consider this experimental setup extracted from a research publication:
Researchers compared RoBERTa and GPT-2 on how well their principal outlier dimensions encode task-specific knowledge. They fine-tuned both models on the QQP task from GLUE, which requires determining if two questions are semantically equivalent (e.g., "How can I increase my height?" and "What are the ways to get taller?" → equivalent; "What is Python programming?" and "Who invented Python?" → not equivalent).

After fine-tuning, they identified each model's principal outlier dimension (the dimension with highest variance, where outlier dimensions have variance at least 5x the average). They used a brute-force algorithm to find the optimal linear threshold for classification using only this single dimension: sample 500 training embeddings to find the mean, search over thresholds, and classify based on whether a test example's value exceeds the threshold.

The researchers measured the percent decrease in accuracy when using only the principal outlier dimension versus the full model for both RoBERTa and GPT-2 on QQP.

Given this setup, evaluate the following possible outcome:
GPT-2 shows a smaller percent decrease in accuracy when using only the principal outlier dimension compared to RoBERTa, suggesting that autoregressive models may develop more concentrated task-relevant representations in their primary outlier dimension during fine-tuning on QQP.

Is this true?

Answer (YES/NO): YES